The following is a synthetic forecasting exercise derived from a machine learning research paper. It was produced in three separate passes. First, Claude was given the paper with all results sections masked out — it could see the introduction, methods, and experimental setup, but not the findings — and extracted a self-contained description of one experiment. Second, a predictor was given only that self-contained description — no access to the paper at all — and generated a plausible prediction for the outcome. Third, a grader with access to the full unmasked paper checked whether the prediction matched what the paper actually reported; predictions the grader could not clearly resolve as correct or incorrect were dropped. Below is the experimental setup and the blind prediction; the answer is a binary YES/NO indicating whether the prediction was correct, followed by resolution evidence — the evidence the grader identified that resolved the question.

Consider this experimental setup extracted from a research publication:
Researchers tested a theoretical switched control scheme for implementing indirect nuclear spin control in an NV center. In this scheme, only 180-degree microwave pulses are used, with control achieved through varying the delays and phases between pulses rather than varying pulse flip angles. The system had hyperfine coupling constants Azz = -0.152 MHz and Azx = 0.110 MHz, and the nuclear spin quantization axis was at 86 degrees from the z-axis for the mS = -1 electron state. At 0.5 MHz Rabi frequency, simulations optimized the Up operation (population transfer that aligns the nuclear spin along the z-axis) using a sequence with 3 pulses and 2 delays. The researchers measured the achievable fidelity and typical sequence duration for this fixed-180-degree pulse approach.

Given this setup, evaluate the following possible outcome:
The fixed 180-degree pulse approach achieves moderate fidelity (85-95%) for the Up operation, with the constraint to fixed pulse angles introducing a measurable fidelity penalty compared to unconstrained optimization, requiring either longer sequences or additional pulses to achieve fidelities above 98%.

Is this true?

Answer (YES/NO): NO